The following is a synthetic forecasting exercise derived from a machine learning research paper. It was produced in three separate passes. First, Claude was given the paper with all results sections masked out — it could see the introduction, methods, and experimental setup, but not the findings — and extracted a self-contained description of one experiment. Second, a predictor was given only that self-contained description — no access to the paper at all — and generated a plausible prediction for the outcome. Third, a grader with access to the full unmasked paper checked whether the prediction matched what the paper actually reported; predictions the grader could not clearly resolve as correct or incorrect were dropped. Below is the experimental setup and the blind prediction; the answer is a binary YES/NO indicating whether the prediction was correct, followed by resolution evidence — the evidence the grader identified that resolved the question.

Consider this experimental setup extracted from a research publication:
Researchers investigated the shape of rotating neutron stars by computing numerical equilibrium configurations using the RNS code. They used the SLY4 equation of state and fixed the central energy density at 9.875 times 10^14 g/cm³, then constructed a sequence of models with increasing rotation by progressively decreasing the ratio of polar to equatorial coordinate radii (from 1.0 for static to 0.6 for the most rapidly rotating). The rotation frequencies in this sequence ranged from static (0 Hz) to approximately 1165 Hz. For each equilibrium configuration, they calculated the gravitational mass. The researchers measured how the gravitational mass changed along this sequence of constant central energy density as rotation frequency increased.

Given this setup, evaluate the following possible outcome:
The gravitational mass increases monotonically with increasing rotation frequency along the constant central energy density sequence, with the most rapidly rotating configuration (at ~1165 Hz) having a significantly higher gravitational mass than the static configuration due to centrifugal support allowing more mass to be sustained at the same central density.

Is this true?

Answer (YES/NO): YES